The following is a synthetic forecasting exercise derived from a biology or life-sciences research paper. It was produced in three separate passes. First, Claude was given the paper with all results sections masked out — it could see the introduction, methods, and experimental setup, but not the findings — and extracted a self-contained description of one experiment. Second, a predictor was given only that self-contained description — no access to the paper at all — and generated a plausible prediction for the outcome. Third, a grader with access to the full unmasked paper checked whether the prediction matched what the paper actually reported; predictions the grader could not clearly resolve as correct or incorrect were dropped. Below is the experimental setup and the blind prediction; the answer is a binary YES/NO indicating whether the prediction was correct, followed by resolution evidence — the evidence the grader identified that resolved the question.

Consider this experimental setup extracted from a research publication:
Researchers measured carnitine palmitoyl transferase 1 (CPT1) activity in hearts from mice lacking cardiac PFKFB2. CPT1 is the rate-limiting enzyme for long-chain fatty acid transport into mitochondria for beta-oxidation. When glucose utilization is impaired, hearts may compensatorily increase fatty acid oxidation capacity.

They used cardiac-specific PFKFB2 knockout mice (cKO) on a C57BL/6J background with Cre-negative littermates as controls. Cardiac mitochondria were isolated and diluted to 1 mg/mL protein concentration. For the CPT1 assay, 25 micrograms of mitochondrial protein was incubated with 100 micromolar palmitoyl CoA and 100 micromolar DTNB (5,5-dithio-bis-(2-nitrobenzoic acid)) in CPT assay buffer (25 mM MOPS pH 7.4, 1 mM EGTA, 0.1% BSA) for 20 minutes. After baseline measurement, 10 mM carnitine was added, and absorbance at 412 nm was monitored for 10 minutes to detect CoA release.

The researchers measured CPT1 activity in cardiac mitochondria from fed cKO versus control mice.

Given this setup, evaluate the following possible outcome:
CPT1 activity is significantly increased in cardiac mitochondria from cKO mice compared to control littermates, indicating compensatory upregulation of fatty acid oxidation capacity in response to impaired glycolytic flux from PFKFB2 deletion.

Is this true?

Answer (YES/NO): NO